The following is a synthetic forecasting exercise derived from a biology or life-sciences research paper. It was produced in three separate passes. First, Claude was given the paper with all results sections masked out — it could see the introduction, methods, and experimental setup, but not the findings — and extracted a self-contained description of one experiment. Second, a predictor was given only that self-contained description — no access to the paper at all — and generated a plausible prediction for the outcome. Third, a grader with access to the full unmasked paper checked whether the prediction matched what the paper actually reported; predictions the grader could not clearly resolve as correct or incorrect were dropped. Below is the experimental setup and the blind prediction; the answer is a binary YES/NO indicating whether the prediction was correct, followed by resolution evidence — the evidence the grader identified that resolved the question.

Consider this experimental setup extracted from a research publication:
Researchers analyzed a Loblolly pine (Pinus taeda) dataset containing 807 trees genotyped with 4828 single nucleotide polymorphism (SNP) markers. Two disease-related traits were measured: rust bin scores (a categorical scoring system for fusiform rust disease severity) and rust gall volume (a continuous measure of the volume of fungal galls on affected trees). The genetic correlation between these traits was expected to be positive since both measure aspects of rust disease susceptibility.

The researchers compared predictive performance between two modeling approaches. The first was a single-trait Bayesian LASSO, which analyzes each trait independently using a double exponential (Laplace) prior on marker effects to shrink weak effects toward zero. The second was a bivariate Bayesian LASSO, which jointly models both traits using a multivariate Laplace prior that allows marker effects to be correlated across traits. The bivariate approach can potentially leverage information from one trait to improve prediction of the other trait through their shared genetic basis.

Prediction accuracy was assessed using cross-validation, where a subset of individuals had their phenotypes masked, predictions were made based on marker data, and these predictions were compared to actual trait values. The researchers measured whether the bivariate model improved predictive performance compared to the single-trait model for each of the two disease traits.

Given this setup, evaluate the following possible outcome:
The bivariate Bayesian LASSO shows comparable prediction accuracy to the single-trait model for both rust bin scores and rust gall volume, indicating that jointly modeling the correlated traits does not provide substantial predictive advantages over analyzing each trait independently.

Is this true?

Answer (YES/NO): NO